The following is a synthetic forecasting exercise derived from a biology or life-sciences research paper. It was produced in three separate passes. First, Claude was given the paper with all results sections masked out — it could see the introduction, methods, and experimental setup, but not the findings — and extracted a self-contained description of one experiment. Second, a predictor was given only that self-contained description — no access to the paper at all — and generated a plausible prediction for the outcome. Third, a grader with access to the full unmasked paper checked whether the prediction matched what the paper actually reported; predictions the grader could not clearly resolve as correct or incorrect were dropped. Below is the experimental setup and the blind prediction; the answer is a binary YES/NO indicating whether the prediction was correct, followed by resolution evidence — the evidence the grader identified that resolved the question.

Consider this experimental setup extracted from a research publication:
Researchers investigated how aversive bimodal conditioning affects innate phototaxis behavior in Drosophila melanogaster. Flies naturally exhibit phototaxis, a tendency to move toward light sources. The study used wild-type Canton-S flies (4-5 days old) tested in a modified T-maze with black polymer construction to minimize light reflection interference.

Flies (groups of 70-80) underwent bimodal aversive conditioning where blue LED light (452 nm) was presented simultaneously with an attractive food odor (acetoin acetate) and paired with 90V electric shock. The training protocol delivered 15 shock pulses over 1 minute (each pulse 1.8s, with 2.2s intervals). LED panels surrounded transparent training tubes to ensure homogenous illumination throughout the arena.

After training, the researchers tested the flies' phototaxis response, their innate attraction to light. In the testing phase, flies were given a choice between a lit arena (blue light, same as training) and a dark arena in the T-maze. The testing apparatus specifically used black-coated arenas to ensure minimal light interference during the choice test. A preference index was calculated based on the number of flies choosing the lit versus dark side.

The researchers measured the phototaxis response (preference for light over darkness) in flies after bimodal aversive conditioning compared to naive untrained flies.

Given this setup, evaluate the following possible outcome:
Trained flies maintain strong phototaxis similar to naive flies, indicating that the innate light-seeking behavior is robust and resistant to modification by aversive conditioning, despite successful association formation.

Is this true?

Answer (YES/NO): NO